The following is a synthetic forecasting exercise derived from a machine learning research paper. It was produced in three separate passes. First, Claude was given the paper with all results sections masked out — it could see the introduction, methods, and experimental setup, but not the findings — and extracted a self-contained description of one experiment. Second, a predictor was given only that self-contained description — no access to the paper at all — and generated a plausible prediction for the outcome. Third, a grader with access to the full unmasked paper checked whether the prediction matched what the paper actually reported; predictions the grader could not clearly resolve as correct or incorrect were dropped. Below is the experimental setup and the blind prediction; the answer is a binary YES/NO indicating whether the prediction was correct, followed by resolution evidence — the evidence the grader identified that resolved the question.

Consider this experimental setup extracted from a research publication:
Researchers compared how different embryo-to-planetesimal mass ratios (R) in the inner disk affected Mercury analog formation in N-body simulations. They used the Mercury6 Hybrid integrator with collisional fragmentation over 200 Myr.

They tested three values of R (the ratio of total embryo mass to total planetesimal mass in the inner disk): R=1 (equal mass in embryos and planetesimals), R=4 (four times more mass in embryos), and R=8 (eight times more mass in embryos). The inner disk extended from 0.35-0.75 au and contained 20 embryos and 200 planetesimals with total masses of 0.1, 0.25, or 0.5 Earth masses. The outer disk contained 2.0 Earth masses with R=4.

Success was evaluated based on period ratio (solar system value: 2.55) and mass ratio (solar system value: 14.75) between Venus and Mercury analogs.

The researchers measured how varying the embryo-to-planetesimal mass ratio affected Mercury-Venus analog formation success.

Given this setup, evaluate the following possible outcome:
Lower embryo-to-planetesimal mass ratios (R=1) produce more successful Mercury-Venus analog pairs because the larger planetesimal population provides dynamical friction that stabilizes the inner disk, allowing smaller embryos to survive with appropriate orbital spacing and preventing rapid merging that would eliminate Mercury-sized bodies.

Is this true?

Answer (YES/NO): NO